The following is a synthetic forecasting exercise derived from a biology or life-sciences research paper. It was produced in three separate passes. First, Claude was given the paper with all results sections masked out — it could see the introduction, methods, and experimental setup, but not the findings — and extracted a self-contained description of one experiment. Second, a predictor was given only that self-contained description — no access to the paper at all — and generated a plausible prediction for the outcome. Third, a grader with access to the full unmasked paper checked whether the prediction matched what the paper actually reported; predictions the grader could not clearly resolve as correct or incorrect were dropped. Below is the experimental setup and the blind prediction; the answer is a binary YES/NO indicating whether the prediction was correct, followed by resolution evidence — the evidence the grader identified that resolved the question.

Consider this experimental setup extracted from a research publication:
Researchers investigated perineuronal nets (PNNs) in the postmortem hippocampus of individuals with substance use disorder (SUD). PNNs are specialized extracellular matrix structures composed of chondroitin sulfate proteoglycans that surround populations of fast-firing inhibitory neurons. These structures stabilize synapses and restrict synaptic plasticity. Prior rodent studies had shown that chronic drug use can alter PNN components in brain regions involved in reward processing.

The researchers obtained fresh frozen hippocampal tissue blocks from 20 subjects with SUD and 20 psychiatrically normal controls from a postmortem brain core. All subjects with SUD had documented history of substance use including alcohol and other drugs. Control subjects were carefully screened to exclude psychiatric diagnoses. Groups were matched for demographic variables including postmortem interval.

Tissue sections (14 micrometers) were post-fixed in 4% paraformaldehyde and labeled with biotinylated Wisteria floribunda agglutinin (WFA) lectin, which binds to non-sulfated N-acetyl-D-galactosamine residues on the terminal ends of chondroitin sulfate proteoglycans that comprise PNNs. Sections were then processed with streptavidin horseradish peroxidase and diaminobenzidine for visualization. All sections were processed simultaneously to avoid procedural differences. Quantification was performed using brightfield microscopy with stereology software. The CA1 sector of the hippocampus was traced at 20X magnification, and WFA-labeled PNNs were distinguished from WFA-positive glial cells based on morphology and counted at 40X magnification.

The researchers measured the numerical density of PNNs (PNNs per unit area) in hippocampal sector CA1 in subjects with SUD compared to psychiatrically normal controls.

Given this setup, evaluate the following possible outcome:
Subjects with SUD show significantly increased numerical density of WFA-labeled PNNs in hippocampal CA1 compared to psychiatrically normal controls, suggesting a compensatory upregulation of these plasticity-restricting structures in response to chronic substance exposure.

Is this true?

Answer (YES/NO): YES